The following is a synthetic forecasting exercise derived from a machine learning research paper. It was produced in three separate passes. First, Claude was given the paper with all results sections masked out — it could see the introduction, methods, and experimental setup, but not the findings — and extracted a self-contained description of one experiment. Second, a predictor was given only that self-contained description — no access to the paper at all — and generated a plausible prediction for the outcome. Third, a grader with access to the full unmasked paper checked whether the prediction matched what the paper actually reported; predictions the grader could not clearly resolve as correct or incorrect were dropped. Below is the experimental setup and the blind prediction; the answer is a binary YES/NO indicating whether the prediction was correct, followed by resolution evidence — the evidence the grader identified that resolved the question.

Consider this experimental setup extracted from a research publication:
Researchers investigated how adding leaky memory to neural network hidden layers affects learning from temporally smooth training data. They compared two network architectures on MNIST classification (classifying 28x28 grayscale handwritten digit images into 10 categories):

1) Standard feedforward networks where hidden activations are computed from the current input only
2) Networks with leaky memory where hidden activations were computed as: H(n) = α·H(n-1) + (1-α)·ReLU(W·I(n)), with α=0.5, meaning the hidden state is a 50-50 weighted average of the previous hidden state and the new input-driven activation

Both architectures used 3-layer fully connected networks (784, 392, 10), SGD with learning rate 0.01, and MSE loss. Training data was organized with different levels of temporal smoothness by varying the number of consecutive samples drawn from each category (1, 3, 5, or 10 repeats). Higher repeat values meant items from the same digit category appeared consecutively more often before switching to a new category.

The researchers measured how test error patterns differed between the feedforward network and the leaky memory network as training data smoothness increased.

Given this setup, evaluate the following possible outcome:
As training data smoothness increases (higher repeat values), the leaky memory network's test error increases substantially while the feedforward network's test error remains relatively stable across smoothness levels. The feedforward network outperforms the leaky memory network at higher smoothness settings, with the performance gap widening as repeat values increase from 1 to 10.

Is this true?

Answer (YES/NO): NO